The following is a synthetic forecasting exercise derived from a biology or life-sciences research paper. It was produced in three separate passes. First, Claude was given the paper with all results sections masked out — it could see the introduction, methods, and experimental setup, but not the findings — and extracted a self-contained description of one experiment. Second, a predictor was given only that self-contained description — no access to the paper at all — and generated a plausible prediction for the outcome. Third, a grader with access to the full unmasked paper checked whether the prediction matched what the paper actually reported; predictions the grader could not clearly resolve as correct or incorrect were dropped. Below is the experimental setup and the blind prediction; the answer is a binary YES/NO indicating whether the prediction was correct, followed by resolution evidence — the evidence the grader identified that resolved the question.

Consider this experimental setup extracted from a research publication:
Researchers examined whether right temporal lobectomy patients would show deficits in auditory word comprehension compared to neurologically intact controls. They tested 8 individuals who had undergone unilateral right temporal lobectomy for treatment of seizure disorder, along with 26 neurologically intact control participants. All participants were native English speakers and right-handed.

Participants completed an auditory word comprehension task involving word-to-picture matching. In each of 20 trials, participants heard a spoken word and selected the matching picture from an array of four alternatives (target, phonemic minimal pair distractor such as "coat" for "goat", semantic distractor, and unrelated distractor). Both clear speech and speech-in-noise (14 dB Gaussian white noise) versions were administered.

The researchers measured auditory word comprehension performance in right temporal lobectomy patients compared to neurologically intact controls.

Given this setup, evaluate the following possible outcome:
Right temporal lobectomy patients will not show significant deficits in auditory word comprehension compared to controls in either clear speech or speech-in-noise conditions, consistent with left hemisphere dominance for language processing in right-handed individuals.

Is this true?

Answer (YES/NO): YES